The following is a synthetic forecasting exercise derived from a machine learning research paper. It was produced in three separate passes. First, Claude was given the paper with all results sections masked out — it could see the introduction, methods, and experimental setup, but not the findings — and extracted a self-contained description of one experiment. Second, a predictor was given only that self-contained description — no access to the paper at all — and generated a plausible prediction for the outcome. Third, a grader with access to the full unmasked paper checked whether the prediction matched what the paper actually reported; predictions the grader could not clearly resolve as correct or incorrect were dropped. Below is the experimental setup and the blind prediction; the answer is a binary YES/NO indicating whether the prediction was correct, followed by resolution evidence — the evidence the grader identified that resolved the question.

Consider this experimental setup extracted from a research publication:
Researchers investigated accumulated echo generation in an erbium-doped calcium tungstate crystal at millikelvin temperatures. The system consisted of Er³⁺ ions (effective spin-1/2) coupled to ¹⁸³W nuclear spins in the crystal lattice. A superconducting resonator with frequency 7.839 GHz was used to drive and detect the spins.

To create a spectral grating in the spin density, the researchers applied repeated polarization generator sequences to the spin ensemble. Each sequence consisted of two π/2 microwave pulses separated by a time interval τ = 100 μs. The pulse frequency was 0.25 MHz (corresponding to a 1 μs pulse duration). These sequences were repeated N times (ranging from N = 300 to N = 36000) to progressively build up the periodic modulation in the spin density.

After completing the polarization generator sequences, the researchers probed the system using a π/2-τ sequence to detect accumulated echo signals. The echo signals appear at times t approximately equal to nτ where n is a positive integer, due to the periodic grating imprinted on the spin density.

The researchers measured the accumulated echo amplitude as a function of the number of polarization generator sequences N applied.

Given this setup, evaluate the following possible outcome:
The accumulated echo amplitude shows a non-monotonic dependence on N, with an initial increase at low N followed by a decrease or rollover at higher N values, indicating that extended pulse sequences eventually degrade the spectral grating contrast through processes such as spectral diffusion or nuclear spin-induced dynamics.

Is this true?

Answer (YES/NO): NO